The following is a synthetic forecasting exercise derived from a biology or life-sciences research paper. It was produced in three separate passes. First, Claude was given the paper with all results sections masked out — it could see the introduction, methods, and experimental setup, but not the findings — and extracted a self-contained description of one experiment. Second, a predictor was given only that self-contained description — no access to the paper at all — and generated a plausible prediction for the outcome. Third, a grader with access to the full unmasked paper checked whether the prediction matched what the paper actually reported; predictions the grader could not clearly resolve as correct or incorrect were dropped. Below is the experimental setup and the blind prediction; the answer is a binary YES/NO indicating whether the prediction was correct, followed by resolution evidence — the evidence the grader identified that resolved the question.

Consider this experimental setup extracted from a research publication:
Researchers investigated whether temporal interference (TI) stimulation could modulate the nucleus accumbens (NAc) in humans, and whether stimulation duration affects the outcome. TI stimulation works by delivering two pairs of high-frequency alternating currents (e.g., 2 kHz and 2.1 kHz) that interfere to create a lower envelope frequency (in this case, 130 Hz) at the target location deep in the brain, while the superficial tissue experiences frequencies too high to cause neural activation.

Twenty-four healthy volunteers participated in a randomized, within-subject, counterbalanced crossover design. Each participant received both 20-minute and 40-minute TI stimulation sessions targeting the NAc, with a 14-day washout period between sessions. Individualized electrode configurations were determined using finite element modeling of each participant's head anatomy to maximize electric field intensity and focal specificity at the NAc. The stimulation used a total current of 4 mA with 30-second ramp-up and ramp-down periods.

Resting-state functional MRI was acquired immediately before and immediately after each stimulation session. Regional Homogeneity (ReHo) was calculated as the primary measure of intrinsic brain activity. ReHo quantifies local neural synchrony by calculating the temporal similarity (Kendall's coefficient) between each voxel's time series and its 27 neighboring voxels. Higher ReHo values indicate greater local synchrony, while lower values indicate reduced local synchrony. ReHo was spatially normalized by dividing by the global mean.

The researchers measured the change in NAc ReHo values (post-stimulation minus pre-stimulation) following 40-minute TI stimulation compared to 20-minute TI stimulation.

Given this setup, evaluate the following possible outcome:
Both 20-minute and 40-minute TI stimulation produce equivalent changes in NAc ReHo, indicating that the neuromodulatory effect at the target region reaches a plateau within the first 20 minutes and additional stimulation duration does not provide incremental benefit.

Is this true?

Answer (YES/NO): NO